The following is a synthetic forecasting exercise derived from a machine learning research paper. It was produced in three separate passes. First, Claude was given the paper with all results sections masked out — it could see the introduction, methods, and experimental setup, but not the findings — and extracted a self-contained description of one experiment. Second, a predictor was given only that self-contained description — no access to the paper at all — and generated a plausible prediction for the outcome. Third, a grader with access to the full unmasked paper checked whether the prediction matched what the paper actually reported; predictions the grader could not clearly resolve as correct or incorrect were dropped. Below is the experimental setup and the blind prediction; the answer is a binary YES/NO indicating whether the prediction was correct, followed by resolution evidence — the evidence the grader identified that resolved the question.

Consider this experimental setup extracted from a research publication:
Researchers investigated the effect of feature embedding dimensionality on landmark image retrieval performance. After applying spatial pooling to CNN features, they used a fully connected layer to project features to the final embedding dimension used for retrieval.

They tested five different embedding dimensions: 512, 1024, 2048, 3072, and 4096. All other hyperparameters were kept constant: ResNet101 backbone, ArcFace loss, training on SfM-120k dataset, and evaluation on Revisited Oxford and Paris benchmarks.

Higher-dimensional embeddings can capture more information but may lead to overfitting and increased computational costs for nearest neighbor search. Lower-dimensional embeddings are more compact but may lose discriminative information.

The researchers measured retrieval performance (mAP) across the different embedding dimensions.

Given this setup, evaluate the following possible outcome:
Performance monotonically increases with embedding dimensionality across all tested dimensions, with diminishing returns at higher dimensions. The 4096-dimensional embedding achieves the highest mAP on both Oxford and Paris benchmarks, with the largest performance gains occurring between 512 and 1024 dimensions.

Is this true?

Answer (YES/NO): NO